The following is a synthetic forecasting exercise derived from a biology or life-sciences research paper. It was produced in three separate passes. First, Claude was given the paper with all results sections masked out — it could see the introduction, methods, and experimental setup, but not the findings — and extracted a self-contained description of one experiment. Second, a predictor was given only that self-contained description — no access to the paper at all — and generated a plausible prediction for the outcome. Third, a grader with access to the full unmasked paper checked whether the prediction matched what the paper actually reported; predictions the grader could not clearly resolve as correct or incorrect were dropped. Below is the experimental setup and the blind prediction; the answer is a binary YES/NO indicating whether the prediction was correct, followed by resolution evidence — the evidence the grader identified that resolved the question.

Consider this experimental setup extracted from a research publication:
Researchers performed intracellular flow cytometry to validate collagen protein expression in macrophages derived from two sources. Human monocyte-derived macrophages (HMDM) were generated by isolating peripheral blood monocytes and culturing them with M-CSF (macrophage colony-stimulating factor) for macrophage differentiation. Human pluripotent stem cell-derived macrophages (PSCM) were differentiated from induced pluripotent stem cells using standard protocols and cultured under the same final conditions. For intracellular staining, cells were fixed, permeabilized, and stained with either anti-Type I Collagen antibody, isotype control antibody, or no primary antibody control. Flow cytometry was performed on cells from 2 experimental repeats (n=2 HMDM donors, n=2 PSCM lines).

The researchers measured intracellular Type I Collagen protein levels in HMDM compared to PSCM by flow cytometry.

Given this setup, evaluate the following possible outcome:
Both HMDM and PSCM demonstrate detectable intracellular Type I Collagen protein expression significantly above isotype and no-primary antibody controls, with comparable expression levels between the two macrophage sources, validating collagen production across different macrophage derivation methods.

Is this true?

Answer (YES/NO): NO